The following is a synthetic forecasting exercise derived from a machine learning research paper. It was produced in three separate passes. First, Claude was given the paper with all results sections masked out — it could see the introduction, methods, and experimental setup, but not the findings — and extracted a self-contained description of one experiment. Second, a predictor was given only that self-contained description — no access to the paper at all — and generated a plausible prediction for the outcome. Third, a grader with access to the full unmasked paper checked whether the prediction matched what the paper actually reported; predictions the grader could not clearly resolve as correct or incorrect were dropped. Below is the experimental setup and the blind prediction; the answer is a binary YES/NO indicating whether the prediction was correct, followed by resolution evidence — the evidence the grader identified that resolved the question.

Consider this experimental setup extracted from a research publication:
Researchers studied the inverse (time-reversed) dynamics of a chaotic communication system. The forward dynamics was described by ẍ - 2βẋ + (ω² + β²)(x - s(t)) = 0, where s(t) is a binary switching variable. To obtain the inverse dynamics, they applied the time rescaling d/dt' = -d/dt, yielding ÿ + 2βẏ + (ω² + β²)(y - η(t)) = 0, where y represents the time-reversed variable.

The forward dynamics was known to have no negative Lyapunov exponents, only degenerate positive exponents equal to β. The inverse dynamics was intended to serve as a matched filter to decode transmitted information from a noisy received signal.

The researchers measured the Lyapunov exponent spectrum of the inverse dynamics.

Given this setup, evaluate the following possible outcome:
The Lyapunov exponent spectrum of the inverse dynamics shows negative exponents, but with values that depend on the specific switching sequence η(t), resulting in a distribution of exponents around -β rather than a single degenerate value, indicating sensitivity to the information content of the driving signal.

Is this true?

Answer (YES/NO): NO